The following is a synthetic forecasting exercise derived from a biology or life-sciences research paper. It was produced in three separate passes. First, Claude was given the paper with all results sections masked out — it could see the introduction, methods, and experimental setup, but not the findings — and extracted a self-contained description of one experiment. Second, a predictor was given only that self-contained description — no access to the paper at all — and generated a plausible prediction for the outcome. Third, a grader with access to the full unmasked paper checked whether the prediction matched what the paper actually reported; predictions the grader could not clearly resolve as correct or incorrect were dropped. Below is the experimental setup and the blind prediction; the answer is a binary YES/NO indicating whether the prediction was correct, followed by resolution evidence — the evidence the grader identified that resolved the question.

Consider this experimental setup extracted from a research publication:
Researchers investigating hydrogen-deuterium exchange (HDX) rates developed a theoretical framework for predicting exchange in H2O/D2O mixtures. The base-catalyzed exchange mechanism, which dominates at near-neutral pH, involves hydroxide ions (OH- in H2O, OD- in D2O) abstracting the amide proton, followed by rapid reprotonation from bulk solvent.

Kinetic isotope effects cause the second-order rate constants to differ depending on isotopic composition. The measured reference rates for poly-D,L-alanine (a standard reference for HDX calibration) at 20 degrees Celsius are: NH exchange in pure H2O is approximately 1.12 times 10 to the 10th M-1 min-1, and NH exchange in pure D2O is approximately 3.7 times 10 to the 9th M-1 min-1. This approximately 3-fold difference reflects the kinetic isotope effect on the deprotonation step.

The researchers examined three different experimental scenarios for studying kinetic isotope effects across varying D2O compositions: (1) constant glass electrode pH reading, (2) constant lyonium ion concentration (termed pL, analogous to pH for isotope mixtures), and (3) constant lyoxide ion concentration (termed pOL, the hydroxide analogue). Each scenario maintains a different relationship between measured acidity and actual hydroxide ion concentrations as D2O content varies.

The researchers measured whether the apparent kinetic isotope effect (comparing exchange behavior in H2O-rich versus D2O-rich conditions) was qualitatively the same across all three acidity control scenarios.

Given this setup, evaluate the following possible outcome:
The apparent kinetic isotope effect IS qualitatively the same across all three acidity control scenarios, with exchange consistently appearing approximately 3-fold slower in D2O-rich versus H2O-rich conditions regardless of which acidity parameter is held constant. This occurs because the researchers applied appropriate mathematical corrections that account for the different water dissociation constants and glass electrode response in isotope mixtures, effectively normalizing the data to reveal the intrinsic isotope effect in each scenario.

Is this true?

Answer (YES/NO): NO